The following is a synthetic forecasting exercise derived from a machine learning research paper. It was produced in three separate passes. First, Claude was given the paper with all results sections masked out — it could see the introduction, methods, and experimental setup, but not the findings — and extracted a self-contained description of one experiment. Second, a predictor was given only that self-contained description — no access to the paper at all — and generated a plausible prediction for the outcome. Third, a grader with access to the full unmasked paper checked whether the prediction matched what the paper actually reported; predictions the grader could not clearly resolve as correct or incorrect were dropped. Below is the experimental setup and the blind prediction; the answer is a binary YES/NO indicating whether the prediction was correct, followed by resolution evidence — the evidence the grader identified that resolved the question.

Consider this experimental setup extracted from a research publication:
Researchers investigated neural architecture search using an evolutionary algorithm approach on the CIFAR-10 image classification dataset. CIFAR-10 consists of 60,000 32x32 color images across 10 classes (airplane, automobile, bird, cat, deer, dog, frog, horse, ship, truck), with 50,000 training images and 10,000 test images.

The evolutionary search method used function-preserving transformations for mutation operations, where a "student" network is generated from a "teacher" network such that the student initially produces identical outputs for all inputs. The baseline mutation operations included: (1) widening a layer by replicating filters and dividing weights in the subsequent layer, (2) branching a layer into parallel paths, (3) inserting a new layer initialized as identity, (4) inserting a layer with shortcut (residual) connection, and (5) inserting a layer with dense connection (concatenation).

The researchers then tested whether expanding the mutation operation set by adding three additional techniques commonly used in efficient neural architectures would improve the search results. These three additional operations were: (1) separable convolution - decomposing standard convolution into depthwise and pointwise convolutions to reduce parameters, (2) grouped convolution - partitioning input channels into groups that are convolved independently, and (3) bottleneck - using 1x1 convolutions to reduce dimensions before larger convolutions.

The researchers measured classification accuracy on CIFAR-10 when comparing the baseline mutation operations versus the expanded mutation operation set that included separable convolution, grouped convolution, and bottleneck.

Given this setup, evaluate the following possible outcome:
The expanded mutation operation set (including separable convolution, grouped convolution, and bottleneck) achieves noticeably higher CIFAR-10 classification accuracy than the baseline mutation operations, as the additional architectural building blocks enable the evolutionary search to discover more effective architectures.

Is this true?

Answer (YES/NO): NO